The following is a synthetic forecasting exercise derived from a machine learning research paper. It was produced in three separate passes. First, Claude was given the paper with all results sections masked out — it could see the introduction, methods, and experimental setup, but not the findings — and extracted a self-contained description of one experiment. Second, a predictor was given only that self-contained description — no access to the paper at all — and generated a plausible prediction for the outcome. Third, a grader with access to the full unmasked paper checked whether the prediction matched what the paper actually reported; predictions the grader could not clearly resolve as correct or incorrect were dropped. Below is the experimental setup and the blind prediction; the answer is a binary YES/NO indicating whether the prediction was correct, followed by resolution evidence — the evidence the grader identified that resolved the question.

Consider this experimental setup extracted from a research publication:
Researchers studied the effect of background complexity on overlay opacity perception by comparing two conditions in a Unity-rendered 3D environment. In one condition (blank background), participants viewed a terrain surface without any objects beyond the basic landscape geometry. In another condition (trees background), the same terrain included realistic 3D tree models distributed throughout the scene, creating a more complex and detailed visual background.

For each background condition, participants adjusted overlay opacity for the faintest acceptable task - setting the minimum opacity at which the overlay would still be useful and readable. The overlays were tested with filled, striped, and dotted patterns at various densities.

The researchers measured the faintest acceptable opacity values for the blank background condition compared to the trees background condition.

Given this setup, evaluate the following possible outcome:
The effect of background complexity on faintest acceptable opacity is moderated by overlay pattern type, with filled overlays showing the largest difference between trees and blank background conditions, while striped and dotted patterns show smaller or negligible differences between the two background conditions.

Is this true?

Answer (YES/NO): NO